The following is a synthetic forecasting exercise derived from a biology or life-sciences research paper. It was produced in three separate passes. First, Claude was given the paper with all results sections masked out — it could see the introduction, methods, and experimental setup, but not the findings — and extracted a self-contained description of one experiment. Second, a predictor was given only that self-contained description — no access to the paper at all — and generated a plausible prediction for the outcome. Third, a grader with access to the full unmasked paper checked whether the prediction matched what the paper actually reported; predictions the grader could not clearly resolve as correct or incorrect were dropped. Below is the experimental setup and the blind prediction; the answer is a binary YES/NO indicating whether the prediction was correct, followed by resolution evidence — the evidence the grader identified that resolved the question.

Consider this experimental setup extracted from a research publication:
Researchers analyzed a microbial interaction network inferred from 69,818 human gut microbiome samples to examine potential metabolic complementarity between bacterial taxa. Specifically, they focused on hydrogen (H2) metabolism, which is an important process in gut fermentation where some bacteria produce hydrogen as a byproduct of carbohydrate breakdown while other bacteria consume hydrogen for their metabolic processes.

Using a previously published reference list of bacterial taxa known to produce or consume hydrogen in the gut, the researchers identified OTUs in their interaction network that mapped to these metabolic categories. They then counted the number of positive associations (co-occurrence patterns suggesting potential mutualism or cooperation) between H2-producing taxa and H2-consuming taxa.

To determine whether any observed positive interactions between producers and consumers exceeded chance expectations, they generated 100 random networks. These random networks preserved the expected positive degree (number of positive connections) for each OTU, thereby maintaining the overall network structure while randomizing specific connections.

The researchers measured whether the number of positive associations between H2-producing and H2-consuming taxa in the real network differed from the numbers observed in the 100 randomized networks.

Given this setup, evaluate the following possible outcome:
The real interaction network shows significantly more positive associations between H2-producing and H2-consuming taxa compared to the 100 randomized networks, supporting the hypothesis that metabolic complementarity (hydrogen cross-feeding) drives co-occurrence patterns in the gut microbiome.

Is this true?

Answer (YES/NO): YES